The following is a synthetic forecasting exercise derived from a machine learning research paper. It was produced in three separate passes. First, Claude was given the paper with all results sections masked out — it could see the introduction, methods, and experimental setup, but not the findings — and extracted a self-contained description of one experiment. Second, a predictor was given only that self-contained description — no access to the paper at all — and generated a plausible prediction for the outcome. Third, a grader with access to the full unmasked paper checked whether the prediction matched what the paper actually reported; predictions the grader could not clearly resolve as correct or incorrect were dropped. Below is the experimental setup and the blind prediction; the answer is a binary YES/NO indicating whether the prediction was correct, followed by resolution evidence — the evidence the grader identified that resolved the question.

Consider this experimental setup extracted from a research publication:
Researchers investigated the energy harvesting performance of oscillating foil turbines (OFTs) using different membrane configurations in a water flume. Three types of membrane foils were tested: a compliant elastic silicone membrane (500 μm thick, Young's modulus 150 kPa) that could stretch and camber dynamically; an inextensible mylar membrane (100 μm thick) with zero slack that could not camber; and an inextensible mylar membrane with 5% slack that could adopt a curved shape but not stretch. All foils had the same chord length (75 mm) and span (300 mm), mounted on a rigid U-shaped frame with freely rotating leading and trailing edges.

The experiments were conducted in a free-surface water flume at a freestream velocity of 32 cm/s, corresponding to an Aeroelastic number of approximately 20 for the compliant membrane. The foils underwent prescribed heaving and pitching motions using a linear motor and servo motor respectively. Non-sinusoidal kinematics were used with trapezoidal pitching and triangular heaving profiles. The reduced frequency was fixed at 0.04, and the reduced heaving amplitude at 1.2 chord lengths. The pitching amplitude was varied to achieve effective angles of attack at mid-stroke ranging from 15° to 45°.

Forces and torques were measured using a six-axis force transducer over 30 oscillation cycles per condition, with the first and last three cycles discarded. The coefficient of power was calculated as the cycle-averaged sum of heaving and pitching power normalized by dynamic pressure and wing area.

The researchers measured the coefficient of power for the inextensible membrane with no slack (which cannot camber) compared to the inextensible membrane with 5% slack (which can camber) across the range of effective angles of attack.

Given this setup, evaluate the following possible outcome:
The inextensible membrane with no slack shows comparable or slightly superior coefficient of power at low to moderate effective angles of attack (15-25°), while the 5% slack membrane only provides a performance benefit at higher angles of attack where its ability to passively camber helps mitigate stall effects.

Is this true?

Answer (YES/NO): NO